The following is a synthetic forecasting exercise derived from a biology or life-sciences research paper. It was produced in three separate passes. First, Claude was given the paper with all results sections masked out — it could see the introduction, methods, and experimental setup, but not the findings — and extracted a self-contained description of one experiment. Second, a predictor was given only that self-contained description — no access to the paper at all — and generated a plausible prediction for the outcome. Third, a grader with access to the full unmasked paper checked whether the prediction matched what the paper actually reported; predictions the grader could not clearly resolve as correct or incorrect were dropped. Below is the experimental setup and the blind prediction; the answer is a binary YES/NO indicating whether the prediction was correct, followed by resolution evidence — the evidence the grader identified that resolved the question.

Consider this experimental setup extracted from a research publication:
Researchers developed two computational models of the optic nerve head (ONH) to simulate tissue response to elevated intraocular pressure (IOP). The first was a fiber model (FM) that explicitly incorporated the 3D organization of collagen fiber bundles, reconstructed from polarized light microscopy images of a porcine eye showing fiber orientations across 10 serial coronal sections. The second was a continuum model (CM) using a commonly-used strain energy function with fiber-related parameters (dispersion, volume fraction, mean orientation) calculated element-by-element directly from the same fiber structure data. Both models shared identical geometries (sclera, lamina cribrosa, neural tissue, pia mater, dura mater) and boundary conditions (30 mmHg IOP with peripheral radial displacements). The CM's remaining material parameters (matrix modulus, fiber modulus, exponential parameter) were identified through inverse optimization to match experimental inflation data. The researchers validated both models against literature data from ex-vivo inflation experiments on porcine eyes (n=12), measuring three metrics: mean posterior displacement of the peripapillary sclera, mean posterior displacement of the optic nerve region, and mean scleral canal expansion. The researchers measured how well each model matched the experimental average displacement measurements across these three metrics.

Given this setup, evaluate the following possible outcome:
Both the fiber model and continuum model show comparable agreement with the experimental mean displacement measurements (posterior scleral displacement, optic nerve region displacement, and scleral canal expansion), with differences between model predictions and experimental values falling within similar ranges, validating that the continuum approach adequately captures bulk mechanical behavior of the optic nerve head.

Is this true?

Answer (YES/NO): YES